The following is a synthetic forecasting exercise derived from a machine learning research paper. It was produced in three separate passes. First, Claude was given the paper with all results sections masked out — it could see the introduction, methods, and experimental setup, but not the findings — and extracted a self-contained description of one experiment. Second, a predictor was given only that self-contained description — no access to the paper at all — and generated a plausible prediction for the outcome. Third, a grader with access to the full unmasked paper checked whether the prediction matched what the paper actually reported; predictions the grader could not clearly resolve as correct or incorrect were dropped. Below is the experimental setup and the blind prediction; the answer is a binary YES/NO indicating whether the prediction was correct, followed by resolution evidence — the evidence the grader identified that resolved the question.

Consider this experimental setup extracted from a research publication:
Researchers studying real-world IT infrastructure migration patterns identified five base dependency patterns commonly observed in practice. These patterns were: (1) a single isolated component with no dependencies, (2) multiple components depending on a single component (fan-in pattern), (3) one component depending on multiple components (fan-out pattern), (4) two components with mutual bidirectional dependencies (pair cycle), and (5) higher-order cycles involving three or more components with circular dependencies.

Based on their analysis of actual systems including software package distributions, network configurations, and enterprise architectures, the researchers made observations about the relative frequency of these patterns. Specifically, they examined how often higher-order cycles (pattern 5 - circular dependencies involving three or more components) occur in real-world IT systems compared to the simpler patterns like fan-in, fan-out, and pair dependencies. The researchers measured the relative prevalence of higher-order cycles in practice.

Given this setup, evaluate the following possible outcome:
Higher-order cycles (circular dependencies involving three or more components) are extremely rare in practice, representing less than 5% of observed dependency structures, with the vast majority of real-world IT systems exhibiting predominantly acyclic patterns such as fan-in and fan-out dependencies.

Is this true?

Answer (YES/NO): NO